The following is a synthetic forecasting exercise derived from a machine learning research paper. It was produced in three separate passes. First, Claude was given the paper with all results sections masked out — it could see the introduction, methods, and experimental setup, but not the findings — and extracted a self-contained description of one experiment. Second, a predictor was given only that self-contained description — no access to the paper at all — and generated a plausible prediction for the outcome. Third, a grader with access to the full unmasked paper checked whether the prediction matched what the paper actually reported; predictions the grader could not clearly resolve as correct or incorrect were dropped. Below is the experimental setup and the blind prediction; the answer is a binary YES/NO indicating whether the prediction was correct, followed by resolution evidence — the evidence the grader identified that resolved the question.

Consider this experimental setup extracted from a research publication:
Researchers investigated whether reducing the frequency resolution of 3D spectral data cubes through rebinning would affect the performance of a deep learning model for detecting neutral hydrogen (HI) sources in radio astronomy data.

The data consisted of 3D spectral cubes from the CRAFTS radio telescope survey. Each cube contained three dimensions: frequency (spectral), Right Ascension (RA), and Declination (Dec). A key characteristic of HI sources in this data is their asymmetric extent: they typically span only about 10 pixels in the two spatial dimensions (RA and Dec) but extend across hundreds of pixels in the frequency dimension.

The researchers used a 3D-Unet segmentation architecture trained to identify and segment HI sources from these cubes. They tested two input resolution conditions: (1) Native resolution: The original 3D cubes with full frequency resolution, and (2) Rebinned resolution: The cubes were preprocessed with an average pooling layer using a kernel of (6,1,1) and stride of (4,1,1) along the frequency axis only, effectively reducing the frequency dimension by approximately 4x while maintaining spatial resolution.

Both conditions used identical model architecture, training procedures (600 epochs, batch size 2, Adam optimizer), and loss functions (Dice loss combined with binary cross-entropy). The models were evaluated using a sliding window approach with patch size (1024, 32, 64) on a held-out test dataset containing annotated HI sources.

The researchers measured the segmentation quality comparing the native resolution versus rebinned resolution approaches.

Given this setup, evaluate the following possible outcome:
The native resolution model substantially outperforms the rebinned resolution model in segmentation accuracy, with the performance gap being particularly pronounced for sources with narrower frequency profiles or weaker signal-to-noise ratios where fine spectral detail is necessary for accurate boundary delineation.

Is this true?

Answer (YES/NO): NO